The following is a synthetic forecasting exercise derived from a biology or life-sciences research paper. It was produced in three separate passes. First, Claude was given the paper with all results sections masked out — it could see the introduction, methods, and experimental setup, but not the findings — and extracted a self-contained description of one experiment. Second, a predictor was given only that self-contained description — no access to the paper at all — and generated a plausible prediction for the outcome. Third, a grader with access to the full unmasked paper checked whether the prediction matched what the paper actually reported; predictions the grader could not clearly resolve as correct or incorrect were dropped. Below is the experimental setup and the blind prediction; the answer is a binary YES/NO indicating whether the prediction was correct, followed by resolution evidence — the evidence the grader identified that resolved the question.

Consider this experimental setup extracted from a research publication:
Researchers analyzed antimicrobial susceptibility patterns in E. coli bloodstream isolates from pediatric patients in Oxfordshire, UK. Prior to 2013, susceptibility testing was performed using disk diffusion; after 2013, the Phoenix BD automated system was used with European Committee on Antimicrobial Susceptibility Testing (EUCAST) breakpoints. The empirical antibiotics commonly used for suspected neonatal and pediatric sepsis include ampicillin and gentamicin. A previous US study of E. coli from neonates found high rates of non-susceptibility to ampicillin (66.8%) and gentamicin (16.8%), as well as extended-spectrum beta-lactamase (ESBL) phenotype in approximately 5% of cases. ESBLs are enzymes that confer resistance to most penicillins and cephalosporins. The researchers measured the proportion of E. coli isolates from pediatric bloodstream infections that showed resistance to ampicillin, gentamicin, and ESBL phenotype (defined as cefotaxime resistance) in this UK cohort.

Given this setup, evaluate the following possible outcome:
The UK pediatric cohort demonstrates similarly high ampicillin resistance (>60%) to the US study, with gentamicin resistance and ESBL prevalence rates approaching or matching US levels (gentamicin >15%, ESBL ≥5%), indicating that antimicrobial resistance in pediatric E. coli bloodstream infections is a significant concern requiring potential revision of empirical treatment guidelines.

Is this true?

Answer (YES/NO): NO